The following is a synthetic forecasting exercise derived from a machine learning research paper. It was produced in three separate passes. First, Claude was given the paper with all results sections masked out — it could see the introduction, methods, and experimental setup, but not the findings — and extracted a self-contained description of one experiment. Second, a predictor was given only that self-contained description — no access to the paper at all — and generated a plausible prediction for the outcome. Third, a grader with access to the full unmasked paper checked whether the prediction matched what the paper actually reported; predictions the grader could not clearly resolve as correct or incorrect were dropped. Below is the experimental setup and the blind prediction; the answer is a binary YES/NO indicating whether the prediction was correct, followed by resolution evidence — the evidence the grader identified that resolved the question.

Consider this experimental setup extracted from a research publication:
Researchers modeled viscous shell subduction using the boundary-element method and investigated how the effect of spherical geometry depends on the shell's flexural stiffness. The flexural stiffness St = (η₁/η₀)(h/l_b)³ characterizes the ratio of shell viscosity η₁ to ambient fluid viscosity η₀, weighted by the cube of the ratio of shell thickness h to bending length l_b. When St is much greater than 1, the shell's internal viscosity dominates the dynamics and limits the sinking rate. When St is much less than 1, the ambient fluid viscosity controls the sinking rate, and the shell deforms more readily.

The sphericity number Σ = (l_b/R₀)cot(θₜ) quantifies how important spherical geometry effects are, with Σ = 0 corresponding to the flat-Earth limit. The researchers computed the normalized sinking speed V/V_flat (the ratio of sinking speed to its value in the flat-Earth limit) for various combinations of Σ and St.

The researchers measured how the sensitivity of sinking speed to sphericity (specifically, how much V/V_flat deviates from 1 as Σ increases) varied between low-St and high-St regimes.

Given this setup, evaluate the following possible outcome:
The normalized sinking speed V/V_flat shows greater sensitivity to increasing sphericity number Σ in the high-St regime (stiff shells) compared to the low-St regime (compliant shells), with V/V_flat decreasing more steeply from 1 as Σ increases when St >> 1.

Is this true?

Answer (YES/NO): YES